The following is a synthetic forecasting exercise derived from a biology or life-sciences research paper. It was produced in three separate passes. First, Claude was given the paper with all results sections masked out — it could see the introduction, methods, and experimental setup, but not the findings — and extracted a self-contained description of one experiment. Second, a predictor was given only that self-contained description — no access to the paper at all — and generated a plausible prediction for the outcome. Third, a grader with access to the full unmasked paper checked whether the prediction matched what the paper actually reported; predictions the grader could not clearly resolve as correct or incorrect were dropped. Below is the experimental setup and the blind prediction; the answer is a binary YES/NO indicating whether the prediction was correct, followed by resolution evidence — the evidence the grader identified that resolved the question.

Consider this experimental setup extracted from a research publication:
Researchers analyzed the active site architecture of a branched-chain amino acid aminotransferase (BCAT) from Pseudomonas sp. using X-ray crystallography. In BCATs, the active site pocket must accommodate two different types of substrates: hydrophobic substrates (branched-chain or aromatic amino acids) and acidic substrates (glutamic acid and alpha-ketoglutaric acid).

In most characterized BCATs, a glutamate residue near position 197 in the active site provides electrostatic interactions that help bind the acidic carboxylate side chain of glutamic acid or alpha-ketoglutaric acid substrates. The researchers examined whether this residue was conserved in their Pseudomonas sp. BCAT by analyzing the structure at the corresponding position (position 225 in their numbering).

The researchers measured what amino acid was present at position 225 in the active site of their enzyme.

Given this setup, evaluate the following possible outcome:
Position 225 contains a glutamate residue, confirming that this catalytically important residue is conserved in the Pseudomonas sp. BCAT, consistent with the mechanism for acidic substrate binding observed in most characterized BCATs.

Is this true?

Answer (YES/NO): NO